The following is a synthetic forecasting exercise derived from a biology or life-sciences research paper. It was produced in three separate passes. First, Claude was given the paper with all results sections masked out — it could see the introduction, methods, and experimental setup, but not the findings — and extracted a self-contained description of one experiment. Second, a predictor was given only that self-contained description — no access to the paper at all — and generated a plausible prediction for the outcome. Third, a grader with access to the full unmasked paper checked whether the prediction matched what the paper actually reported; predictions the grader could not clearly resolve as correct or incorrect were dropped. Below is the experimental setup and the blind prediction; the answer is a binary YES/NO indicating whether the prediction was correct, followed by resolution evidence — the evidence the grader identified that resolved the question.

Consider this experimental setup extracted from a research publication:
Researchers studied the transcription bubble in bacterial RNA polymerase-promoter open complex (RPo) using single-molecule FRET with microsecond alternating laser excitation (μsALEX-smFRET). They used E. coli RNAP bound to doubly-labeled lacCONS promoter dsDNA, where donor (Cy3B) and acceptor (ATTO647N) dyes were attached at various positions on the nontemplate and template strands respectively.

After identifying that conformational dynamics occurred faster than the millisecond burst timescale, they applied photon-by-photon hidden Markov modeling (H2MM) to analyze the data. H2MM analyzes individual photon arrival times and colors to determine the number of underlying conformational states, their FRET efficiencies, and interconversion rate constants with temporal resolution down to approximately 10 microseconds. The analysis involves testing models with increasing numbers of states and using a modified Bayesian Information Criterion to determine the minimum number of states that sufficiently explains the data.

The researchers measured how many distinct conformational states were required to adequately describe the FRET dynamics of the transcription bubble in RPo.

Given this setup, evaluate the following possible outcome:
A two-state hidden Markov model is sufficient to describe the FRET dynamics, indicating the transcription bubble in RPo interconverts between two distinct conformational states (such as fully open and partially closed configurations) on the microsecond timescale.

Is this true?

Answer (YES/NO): NO